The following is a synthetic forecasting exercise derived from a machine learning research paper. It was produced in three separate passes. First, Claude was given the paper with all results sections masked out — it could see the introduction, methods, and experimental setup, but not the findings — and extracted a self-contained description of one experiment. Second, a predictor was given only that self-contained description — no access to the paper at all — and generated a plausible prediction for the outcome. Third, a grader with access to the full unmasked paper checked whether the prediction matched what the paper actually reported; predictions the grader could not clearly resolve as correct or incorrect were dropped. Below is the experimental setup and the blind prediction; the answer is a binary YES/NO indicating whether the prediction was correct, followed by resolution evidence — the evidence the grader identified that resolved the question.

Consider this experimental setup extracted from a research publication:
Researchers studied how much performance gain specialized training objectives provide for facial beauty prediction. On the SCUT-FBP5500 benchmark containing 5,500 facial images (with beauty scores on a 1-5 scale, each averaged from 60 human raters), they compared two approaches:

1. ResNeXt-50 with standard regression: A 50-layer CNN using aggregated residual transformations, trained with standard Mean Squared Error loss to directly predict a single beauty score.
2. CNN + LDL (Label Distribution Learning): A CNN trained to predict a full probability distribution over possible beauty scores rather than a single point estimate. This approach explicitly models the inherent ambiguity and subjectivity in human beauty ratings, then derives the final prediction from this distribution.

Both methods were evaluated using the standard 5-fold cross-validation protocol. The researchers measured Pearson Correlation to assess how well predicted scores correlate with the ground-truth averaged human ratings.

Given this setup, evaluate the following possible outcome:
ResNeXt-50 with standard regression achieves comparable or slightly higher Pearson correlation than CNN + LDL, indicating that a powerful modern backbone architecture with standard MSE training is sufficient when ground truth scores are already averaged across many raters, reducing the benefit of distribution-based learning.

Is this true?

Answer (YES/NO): NO